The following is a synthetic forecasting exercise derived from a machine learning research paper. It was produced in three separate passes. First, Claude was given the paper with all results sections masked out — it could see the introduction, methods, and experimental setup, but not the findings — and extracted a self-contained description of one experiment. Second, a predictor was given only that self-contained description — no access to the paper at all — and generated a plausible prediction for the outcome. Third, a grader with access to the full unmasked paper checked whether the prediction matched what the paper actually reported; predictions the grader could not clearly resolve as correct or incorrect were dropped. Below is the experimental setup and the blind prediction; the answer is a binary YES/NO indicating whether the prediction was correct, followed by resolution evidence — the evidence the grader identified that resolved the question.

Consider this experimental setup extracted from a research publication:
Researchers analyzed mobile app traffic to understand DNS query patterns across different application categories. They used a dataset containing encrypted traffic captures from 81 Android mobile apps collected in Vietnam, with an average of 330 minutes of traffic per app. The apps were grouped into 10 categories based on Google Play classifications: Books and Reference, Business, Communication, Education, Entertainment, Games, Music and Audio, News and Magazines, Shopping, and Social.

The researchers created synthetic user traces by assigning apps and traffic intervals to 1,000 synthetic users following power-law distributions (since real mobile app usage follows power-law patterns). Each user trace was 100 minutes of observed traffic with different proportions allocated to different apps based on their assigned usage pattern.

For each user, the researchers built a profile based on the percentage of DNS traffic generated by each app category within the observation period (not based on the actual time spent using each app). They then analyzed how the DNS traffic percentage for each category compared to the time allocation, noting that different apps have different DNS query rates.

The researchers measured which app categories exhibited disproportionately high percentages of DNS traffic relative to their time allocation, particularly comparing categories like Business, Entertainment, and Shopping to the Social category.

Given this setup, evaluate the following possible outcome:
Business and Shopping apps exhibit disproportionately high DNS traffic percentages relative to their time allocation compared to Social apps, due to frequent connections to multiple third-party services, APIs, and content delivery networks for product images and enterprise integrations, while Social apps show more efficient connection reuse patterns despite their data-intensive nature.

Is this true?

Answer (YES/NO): YES